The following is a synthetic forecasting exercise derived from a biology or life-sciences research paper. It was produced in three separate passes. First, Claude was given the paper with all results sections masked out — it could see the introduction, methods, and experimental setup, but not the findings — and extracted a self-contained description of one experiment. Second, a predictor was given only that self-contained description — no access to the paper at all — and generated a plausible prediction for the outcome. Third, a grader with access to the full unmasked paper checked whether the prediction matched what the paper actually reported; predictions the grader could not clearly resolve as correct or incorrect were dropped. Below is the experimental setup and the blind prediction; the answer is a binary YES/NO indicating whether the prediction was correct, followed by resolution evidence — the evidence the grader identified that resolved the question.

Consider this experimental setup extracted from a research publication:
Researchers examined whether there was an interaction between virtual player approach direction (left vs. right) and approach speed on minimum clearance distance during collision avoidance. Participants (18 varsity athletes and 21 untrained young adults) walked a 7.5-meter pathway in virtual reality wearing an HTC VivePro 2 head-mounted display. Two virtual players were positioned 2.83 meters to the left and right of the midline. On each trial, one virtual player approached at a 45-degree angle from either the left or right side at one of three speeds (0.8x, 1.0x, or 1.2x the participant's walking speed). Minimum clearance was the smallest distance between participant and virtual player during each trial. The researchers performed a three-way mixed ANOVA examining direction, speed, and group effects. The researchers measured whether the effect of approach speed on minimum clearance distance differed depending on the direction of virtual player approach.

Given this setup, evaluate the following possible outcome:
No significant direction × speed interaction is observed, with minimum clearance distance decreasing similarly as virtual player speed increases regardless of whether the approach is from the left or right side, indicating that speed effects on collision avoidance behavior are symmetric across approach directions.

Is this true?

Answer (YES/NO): YES